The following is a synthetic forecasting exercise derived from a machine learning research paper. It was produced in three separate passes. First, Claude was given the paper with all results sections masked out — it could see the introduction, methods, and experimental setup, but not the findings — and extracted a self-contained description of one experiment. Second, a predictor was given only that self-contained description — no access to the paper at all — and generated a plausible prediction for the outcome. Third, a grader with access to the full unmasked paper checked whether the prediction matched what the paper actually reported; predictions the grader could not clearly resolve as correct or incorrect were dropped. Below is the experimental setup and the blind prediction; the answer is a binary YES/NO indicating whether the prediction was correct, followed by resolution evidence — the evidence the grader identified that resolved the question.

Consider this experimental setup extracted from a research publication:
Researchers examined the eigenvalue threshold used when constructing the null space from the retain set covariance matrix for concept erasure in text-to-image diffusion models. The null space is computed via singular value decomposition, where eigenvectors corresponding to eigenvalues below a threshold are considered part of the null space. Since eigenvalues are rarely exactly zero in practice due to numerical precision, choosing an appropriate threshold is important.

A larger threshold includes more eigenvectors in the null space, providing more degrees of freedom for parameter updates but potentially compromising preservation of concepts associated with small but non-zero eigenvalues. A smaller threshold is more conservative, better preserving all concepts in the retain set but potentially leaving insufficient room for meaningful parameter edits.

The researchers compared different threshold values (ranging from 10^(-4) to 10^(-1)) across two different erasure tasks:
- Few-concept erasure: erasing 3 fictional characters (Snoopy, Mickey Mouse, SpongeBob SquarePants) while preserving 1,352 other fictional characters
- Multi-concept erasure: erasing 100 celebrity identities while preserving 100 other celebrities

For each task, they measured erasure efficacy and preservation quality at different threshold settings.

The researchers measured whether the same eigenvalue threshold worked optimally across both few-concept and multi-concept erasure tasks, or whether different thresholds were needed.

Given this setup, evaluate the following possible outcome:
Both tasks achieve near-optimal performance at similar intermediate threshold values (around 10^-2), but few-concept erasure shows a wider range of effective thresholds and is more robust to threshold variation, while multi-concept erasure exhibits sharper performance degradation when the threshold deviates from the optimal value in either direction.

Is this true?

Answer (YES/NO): NO